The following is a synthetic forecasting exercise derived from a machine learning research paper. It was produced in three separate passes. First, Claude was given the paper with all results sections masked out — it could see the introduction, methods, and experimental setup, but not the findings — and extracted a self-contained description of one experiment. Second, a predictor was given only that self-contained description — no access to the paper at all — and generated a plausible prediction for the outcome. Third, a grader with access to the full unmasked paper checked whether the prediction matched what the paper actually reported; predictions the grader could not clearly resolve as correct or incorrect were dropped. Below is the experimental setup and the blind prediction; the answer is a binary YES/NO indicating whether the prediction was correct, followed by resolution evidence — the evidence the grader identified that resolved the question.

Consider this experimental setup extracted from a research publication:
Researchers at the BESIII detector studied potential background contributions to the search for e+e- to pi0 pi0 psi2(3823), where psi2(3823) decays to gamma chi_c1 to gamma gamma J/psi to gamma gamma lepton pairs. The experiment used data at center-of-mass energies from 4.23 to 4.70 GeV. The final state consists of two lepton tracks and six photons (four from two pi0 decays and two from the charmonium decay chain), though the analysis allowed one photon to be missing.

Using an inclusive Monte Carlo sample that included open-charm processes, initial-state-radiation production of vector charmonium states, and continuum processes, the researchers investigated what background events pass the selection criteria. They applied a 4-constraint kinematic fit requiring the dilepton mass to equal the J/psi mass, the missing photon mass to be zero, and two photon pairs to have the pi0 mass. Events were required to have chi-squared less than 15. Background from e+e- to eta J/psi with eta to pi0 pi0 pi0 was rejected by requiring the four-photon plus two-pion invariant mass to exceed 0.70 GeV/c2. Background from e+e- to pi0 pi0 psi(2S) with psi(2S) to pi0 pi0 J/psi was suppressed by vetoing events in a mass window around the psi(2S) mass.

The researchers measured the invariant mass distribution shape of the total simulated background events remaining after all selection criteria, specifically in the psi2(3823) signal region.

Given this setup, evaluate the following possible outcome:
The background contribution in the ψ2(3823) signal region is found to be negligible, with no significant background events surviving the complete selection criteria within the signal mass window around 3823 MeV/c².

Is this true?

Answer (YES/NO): NO